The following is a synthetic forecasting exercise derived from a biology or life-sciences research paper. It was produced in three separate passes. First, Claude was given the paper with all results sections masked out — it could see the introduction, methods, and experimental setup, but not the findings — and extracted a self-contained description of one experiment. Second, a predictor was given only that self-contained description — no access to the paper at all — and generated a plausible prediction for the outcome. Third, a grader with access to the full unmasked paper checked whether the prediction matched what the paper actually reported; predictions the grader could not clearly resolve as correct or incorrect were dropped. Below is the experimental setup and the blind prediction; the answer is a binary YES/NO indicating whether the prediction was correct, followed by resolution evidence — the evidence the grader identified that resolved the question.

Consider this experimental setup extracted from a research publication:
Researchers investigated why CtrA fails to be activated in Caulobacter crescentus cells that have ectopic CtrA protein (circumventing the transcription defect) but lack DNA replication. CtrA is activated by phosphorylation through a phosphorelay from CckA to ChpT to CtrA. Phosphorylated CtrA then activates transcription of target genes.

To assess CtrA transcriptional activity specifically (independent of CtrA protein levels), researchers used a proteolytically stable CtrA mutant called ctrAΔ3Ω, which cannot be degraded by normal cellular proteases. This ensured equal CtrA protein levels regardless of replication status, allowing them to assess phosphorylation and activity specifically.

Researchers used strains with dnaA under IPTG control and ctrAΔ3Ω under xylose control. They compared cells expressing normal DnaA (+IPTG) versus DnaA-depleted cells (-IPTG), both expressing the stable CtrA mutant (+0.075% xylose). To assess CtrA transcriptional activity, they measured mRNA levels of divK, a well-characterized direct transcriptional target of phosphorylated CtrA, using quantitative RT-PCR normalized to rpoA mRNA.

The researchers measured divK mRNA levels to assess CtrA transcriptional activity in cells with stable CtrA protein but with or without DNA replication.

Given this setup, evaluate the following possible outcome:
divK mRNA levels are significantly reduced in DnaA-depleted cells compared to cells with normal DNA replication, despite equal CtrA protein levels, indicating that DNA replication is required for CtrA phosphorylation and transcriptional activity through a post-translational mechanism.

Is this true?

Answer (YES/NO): YES